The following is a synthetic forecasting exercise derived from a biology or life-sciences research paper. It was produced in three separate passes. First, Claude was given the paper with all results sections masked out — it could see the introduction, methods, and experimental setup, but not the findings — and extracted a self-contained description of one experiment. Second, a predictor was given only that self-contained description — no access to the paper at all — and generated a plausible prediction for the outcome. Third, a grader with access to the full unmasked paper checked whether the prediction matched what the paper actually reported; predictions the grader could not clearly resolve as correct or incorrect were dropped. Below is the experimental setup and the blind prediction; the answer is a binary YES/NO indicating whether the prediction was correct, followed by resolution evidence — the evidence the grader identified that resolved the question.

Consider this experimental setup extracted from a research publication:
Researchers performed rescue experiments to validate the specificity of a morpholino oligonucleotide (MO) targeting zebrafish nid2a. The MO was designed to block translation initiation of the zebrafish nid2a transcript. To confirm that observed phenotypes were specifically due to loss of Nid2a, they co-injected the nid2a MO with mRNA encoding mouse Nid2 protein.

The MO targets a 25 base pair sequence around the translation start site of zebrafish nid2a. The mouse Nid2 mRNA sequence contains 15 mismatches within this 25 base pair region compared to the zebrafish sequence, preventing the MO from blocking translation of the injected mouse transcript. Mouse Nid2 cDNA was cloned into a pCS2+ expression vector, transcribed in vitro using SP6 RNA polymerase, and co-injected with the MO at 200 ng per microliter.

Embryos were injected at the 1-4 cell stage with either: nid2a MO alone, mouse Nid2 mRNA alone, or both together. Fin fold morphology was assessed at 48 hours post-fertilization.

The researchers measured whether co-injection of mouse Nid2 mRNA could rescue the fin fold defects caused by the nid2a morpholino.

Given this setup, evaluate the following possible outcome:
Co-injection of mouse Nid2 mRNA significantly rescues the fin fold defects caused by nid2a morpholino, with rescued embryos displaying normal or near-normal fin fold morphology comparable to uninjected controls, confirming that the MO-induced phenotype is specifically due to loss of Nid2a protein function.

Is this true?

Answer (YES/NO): YES